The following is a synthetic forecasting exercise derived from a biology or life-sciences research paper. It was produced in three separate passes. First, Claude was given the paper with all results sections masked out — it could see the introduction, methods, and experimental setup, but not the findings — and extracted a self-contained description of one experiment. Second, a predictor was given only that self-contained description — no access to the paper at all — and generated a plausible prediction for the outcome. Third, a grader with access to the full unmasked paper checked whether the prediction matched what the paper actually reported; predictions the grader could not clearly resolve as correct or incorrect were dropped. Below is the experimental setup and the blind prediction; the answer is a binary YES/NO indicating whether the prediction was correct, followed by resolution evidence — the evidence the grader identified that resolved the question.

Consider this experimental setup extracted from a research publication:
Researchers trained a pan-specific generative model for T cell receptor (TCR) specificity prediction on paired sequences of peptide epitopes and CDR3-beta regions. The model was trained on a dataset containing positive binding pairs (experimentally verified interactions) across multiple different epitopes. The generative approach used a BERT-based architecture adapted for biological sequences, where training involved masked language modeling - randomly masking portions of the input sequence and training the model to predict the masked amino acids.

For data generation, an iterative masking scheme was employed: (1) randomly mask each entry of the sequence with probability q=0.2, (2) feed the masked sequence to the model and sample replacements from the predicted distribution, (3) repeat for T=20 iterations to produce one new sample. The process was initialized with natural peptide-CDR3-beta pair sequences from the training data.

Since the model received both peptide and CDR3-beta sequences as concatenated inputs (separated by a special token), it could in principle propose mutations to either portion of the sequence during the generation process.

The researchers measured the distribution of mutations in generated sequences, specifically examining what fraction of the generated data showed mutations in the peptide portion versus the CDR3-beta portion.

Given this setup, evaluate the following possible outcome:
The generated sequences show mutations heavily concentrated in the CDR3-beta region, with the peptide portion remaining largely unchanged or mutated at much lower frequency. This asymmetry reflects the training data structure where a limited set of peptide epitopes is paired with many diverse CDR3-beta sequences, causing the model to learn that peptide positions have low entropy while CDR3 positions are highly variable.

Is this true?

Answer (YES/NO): YES